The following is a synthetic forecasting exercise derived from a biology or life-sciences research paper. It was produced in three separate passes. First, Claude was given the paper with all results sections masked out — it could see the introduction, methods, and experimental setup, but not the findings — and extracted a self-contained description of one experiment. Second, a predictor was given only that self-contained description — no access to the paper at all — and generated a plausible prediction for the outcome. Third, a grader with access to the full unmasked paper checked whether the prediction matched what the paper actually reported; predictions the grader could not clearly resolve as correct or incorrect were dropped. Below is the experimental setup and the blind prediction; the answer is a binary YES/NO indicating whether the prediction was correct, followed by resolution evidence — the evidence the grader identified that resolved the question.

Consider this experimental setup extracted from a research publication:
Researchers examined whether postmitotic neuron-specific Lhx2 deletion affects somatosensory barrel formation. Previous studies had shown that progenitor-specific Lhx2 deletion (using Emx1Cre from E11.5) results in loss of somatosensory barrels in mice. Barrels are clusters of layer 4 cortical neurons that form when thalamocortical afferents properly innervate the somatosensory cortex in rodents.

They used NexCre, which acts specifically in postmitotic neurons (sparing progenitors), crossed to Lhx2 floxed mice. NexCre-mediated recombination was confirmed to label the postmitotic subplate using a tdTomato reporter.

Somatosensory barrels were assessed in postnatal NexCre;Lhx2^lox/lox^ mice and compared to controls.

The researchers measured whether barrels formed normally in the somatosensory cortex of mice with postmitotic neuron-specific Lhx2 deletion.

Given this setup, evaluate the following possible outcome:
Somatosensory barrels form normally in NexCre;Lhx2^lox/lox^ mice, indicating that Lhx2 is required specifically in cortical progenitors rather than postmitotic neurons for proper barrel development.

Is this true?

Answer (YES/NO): YES